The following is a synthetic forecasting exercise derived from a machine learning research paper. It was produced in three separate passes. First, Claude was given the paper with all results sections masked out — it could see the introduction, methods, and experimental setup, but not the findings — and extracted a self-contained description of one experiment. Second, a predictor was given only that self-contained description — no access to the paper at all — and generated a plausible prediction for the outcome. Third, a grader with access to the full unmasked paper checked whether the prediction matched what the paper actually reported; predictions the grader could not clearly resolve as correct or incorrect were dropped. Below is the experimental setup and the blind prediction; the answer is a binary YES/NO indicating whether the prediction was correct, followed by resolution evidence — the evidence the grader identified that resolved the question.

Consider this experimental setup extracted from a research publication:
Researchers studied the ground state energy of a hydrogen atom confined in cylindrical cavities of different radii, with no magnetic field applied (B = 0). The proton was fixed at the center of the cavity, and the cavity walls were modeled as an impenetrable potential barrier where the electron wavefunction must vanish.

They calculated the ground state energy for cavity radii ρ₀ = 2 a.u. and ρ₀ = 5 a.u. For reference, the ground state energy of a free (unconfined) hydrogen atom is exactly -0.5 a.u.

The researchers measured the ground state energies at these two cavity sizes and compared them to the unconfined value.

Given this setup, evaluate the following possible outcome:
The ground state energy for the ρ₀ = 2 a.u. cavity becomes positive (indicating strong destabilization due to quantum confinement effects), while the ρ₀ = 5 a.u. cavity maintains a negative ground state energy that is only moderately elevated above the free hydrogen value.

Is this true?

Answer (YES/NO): NO